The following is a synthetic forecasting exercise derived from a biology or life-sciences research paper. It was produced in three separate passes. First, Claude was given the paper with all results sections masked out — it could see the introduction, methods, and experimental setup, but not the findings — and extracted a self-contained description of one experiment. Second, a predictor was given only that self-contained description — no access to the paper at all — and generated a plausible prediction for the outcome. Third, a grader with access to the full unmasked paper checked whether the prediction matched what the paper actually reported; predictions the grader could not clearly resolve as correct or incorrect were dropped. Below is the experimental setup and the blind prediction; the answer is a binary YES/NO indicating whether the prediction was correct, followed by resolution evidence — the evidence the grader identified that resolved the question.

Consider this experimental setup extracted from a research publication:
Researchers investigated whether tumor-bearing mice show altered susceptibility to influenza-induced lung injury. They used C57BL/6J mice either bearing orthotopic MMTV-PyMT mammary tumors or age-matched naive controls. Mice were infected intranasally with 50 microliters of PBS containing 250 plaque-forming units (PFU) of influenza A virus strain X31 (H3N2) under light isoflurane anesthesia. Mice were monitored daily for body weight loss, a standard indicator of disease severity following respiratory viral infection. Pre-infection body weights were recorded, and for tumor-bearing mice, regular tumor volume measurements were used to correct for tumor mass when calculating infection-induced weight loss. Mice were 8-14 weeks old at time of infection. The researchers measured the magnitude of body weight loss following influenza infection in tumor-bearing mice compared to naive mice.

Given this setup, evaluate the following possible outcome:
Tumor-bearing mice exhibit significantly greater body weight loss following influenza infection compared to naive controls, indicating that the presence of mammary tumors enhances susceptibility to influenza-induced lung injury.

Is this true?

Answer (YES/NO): NO